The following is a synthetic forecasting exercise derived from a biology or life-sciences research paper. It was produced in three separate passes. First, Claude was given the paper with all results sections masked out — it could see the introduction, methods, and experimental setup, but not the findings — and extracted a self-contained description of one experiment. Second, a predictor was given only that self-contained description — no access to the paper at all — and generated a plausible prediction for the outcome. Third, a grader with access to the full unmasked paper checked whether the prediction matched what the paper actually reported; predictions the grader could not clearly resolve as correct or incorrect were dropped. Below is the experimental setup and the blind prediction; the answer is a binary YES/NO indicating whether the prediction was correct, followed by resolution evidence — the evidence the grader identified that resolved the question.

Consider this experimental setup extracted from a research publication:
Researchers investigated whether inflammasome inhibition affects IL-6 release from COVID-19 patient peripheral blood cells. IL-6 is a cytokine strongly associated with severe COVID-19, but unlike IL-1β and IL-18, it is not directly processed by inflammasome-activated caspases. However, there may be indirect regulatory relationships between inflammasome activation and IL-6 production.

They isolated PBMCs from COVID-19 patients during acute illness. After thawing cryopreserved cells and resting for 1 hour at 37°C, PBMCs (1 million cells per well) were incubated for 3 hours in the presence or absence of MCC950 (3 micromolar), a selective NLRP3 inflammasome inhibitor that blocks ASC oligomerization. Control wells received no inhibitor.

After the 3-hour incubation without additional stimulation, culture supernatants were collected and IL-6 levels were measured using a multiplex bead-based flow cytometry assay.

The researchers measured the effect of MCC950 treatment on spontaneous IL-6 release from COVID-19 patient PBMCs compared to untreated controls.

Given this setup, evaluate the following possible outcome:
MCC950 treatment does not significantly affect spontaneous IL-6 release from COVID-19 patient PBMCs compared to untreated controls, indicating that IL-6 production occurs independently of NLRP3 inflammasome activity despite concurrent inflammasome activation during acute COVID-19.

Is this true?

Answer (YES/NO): YES